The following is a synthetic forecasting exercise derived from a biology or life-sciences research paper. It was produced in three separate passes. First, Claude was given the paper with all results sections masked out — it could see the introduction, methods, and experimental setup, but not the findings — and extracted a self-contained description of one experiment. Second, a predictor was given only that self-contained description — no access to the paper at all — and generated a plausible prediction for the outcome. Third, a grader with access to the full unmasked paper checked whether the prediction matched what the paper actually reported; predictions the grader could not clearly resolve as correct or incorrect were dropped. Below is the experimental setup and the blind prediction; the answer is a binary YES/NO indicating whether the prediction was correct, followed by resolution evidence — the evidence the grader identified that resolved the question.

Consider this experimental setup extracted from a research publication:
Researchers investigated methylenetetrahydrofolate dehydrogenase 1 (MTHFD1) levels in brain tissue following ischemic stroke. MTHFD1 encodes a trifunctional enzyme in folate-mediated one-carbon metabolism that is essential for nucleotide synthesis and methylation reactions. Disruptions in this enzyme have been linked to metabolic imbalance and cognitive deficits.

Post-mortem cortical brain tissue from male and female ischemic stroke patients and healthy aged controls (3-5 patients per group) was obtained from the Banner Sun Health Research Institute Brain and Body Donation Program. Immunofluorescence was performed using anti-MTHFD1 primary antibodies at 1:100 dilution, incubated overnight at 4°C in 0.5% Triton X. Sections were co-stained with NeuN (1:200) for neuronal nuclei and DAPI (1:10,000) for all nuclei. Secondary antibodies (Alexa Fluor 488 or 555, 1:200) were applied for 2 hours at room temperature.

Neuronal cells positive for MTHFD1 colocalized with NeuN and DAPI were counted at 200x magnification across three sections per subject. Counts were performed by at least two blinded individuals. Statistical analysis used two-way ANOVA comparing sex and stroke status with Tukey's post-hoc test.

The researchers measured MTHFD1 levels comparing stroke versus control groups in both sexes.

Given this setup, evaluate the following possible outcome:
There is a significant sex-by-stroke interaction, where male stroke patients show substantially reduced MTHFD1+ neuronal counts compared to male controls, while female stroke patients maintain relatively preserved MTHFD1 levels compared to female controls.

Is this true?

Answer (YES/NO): NO